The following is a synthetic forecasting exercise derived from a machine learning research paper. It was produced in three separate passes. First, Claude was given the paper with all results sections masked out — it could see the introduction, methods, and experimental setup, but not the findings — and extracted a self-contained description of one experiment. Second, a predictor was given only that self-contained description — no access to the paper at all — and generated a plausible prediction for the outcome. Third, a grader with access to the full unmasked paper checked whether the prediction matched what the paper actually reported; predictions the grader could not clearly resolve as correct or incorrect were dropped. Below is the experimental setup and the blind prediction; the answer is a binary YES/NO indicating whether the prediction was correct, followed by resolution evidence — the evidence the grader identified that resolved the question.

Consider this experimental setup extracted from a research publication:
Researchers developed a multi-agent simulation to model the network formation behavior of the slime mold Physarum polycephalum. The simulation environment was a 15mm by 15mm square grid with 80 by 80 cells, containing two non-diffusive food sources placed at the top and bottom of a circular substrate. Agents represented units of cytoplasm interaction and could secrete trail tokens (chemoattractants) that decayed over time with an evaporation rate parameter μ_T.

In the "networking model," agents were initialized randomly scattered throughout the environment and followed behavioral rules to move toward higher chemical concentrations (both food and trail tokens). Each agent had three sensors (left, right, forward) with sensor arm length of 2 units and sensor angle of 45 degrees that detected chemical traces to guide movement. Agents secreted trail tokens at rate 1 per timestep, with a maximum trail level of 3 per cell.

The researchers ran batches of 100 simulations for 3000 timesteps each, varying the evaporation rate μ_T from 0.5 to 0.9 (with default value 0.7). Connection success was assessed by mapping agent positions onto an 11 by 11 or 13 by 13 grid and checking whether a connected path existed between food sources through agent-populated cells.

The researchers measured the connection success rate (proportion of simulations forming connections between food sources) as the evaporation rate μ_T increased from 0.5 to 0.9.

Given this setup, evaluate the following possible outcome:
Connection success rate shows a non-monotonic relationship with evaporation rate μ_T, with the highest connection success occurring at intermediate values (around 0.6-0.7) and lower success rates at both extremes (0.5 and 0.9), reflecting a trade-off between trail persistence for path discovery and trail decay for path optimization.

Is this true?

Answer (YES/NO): NO